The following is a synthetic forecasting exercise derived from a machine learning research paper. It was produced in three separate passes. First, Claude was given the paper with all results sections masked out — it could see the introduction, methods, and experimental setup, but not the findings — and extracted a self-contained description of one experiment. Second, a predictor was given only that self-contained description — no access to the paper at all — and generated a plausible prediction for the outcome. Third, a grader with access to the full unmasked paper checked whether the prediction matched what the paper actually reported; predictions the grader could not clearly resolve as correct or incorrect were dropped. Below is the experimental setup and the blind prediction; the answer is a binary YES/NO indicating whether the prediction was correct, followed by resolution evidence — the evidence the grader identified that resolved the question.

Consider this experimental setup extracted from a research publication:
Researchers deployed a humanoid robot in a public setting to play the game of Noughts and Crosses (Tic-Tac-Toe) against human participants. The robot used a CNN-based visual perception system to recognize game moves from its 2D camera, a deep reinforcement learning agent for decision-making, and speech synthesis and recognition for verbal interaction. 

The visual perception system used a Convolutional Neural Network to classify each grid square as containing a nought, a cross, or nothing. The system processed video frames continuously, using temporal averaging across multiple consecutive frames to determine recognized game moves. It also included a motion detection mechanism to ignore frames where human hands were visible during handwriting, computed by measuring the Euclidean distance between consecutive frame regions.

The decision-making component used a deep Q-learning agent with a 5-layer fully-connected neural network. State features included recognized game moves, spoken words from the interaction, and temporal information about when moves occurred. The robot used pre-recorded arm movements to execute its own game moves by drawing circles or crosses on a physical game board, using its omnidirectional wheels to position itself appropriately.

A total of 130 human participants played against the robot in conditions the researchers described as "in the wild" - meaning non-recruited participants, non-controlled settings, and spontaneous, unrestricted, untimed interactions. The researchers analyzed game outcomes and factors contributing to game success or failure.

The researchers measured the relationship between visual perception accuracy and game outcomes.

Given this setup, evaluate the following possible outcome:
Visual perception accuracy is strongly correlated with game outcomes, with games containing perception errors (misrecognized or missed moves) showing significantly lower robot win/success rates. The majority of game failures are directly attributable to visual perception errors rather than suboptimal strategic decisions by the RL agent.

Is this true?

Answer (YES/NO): YES